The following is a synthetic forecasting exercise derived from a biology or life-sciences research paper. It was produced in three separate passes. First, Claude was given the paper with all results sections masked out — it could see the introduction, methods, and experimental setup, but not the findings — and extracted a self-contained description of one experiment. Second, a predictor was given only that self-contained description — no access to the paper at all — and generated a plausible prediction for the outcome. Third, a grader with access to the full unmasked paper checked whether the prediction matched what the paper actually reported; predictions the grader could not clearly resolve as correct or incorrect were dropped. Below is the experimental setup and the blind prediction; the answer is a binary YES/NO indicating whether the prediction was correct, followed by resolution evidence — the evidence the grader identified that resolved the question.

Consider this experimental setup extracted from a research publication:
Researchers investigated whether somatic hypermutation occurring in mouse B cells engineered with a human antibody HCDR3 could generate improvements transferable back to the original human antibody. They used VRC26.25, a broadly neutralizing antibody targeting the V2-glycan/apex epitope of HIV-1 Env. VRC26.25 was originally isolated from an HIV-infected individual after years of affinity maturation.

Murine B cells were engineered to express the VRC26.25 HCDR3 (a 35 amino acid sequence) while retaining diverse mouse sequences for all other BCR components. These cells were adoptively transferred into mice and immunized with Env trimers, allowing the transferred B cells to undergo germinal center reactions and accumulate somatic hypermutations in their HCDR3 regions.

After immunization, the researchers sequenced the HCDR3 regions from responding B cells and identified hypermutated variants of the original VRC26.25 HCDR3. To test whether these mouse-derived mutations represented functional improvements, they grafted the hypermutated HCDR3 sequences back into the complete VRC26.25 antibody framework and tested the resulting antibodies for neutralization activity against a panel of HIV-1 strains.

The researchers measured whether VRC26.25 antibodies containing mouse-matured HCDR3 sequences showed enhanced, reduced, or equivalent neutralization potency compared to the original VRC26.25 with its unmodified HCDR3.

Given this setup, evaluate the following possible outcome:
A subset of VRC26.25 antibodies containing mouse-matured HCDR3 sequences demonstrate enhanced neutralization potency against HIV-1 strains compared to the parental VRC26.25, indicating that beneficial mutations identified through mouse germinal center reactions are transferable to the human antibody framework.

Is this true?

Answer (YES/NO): YES